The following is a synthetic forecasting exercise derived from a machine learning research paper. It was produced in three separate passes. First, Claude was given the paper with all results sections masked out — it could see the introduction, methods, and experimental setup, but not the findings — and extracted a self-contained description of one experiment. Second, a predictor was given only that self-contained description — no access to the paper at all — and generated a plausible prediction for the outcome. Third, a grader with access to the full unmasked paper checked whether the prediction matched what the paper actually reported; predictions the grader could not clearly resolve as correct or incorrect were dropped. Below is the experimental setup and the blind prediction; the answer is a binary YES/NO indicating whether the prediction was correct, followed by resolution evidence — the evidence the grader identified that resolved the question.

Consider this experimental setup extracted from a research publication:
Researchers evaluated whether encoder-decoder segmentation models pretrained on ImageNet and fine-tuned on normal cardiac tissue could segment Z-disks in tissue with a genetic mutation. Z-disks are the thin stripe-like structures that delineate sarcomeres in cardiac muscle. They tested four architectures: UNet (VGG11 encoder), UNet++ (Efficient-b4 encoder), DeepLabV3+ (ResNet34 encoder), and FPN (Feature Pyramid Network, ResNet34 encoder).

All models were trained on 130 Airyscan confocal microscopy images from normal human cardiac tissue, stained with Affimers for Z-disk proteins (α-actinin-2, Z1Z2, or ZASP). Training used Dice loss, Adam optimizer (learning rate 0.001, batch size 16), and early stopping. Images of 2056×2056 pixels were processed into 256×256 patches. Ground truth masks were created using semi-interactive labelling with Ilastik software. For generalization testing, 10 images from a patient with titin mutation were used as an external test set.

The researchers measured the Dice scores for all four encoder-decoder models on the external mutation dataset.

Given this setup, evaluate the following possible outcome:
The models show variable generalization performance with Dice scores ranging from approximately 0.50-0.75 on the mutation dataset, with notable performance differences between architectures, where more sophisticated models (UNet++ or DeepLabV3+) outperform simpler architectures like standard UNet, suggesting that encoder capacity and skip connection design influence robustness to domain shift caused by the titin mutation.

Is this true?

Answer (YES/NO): NO